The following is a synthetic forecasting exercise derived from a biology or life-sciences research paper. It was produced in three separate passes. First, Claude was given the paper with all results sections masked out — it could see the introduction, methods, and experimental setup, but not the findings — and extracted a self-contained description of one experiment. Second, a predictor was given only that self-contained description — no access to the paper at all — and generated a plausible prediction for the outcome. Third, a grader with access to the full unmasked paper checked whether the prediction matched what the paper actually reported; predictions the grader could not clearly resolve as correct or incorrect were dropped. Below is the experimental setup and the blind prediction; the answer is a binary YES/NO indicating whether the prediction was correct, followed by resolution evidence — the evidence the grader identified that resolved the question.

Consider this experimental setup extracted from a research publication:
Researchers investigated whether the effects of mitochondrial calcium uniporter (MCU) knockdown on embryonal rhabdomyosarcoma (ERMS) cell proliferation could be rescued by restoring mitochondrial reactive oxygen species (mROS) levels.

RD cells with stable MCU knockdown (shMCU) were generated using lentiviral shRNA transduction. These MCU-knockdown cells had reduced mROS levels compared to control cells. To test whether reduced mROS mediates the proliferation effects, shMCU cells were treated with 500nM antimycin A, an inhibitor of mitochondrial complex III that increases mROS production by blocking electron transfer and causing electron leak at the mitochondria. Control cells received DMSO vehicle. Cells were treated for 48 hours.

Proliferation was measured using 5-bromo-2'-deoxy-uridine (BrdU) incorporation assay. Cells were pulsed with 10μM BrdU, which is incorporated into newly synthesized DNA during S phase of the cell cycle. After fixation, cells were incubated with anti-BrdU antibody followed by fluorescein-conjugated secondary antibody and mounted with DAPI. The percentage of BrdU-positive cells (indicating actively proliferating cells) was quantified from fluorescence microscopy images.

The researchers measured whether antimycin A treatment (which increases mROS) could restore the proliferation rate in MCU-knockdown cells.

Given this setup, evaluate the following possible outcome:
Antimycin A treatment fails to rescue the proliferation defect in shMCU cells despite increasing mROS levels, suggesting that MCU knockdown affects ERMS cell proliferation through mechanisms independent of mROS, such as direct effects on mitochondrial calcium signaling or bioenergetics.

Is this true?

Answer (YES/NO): NO